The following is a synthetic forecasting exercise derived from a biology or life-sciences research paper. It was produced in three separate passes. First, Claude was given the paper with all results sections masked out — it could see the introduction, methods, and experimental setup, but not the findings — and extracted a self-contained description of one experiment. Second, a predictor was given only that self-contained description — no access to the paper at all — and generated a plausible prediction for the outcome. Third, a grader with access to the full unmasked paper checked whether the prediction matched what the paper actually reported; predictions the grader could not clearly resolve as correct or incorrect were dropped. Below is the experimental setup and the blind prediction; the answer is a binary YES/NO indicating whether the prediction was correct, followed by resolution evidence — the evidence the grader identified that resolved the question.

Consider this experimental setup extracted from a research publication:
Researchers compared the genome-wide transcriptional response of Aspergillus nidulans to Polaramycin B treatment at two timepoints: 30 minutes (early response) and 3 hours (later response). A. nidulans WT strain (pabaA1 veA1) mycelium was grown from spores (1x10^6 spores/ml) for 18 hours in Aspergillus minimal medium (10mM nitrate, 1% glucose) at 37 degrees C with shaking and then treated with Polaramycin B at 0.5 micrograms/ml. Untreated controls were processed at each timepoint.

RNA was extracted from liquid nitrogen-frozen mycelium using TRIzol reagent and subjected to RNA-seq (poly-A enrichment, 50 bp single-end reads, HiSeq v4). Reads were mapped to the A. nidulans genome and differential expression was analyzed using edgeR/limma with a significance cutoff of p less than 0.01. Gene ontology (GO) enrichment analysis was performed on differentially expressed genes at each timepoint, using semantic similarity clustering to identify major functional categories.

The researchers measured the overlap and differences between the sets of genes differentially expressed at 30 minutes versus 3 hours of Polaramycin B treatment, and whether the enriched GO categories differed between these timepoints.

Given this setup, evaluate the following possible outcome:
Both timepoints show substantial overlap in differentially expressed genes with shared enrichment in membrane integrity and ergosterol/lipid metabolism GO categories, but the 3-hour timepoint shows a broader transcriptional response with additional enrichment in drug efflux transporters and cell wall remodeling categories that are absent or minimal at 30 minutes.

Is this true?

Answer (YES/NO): NO